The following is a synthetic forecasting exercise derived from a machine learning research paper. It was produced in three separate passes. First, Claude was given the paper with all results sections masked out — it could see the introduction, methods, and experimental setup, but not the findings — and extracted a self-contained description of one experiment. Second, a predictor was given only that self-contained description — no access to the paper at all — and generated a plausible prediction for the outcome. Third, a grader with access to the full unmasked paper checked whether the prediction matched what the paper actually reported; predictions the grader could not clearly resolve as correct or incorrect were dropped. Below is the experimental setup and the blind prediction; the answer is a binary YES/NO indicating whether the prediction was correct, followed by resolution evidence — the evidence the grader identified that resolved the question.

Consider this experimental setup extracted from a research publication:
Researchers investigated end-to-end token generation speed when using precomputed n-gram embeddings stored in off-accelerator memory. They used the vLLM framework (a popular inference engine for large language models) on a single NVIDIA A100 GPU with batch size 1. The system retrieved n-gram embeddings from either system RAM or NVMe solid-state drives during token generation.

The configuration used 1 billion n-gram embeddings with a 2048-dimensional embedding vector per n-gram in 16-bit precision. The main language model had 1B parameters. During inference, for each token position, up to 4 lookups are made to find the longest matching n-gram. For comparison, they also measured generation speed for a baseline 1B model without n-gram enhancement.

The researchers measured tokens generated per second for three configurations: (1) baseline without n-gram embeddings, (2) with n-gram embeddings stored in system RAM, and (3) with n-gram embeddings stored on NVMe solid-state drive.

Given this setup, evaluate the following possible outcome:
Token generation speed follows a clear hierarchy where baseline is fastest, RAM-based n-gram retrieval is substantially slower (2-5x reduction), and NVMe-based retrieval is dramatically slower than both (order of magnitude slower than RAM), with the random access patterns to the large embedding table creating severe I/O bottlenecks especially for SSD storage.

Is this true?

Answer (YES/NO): NO